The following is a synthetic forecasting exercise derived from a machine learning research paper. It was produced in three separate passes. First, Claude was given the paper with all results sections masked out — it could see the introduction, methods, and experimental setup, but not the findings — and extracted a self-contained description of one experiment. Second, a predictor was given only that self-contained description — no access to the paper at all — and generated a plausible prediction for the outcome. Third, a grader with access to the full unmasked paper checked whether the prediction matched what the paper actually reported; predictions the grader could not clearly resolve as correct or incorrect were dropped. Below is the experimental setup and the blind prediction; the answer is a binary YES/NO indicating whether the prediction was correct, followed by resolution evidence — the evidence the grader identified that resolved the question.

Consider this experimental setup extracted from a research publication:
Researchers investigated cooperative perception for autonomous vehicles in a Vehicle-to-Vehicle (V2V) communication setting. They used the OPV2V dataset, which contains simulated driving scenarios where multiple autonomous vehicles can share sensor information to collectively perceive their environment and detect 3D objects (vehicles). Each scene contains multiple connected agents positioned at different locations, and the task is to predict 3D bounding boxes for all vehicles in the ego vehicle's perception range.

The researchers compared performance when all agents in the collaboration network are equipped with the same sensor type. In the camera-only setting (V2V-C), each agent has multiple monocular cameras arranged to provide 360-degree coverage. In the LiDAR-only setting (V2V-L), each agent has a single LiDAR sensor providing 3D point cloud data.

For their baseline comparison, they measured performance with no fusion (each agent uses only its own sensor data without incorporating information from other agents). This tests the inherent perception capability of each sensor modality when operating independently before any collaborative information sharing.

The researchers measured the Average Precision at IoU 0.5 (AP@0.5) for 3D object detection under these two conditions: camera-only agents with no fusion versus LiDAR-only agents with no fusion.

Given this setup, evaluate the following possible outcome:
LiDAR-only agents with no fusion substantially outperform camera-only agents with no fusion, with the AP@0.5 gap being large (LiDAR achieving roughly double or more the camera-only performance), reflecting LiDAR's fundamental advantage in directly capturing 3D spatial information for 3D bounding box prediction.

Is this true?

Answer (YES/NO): YES